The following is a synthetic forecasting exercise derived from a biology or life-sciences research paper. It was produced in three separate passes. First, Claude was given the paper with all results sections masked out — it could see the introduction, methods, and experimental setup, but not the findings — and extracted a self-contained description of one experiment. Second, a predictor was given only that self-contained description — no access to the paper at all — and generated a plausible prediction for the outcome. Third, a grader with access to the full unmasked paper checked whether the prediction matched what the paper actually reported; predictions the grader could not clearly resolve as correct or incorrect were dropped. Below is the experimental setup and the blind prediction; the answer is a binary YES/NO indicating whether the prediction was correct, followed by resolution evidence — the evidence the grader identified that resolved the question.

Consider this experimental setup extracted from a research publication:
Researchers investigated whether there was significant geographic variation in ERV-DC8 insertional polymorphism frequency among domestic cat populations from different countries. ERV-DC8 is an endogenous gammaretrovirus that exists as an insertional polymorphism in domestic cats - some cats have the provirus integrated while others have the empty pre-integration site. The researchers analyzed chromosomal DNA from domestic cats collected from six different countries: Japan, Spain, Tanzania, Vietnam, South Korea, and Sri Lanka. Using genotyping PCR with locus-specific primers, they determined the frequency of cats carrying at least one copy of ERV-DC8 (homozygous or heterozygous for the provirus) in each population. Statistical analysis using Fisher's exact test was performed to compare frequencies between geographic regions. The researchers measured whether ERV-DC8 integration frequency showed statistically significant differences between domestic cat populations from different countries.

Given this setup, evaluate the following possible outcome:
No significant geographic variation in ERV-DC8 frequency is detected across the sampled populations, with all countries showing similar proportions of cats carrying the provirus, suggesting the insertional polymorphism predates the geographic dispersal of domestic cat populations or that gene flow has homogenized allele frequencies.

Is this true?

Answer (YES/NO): NO